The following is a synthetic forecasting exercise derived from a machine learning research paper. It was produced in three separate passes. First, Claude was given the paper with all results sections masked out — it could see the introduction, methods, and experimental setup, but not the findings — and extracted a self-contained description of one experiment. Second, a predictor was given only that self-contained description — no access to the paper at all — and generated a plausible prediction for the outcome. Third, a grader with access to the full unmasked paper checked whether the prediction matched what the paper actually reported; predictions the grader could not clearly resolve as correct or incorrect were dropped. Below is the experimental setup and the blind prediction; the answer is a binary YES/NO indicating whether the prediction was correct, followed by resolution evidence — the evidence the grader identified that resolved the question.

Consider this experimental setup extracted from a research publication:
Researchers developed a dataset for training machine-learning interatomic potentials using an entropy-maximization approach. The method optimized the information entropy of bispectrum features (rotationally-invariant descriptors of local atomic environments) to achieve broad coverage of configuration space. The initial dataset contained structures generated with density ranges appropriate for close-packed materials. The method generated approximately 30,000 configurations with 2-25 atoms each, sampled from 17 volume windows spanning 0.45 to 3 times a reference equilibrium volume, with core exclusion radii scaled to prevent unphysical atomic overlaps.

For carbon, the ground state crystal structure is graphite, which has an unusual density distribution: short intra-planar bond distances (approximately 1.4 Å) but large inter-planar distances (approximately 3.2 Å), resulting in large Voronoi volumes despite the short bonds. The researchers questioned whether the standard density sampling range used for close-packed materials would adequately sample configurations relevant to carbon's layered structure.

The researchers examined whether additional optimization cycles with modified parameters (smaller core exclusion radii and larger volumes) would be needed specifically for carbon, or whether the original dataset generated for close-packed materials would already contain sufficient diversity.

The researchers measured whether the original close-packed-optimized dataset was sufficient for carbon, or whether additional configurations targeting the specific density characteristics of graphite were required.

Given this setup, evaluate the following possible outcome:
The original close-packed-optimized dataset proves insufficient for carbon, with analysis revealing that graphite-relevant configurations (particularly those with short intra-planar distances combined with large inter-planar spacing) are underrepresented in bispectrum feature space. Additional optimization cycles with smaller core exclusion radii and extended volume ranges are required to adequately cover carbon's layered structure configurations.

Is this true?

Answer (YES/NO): YES